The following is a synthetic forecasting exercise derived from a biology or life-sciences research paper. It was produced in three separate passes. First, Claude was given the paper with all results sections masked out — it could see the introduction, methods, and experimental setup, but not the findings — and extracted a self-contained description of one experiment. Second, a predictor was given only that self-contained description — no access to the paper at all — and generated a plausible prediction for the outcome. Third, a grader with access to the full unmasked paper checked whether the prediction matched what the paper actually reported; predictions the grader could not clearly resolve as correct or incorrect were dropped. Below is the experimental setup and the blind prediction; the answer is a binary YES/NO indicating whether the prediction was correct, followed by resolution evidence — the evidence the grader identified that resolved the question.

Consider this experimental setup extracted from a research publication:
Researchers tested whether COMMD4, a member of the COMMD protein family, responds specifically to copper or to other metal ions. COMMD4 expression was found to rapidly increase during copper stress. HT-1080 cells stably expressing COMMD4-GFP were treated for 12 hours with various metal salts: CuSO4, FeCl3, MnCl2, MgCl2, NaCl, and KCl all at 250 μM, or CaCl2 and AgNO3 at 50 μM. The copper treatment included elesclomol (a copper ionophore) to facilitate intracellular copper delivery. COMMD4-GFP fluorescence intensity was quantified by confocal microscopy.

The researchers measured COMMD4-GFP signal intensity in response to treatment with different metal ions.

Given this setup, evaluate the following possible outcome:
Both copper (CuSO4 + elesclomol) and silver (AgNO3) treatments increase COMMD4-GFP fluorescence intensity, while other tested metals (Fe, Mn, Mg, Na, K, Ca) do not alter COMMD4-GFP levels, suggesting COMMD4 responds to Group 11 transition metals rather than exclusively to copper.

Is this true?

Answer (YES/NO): NO